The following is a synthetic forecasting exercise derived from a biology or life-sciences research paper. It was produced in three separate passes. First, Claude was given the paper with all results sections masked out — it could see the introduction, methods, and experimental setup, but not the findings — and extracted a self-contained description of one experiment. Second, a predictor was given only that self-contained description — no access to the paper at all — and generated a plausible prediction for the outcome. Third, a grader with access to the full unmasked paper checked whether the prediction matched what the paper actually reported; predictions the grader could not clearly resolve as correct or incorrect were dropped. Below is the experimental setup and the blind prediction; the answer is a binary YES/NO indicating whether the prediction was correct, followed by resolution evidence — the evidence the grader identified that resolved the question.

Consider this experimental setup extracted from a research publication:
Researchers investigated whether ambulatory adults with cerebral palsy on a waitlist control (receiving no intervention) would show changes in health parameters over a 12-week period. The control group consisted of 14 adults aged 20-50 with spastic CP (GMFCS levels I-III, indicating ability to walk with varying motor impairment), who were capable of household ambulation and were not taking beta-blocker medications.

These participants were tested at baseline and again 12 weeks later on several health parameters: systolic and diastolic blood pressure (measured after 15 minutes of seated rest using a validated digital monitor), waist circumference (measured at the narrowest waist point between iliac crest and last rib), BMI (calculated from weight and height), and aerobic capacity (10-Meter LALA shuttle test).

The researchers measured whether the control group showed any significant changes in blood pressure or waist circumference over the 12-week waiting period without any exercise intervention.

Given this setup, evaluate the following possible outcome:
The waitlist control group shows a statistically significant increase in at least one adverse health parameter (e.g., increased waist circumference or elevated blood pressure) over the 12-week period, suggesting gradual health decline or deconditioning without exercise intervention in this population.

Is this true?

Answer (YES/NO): YES